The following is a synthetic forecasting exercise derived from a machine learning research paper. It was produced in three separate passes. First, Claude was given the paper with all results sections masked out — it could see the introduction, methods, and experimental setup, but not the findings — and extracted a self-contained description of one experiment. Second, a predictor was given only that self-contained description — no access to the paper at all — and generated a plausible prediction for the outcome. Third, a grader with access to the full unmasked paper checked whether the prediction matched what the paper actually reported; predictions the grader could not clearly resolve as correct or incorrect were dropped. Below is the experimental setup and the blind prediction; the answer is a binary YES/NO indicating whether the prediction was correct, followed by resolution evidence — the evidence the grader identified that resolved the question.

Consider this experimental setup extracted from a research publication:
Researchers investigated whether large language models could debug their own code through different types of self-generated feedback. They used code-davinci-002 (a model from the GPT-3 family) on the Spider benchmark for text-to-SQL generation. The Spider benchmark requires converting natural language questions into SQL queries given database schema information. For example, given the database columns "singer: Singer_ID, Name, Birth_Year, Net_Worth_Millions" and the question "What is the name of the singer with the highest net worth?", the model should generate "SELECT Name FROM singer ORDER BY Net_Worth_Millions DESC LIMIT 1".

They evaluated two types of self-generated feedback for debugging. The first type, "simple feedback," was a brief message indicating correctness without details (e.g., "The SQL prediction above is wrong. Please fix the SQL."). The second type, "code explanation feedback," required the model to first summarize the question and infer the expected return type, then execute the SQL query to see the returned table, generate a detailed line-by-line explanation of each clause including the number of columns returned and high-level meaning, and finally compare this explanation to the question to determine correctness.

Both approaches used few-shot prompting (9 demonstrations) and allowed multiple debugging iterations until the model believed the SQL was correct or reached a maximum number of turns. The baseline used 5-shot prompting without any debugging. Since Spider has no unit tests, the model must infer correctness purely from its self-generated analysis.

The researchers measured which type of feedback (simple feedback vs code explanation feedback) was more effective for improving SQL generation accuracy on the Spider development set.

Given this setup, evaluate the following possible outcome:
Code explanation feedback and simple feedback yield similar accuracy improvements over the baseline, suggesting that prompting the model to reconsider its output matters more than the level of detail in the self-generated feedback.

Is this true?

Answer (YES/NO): NO